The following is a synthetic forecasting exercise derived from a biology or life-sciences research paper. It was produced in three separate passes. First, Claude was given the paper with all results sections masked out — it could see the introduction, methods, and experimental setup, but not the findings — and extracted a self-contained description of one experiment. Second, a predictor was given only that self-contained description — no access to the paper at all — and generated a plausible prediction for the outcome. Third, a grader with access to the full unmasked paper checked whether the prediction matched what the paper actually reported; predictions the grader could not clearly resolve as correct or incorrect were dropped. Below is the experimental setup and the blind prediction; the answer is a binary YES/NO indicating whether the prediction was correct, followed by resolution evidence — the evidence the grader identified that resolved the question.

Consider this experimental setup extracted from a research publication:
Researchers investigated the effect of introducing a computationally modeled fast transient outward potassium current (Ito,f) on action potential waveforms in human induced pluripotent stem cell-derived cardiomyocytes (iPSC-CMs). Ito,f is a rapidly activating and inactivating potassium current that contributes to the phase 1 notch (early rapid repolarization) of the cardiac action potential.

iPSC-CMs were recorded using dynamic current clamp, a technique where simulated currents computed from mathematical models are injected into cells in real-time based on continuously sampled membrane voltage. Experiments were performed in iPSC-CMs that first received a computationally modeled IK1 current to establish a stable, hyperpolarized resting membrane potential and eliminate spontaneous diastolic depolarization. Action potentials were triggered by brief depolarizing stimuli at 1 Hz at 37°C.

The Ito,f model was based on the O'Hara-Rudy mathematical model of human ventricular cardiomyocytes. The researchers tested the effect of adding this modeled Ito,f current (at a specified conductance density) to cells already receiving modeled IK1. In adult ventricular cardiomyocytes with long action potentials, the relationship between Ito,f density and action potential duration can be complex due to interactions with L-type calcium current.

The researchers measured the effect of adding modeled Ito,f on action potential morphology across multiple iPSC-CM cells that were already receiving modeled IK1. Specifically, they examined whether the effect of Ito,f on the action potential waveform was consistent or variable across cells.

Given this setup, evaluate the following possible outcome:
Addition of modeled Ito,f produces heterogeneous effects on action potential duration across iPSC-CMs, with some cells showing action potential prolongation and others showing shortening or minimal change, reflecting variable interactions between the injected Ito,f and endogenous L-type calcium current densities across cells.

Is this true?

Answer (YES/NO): NO